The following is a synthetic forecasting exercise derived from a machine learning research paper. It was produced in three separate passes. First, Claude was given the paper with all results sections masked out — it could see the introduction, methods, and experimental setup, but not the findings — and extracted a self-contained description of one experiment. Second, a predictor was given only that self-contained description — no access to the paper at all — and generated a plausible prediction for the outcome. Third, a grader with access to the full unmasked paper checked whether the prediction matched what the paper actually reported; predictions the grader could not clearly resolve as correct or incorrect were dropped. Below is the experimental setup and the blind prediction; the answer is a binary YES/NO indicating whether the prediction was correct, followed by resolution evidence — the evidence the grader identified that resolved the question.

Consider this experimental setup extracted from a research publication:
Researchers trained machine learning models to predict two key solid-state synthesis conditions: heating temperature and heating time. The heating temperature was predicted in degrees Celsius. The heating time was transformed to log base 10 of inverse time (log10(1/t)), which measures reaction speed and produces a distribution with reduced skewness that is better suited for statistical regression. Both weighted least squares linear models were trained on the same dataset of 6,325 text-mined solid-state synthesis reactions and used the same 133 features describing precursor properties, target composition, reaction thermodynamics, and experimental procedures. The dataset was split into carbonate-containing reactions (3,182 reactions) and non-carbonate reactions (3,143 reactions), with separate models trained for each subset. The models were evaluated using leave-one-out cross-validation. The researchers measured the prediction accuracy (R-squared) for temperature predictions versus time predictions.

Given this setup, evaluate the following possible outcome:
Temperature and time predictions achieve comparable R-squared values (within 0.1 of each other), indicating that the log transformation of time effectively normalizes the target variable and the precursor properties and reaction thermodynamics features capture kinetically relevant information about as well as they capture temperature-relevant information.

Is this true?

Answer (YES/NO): NO